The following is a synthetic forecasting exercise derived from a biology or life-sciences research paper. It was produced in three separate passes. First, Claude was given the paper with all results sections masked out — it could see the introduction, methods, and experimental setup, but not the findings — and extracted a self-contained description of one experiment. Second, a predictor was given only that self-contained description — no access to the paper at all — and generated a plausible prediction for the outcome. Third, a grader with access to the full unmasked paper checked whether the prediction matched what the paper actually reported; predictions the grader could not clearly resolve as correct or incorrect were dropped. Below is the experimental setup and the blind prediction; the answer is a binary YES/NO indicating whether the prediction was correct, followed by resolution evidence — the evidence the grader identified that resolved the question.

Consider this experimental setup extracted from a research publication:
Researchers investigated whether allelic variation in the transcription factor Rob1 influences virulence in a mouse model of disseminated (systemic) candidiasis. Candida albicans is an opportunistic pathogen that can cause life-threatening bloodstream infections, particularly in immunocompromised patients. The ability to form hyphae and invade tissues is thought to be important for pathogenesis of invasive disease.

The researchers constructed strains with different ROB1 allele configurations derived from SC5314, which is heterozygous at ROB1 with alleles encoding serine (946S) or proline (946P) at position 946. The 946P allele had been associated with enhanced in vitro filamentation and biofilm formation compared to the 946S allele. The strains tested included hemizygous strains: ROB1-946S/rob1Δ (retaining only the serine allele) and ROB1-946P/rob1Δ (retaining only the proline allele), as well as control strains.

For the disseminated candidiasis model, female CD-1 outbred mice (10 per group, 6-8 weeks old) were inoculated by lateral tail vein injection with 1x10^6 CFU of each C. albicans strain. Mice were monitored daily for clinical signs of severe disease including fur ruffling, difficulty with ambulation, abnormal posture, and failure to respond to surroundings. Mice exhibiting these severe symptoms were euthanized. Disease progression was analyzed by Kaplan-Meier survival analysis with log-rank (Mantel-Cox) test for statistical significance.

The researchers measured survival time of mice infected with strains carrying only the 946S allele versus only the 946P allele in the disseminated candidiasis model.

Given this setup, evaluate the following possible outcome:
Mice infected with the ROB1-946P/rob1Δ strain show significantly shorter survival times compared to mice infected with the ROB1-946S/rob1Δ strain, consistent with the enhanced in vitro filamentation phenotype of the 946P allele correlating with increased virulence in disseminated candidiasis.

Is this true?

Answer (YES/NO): NO